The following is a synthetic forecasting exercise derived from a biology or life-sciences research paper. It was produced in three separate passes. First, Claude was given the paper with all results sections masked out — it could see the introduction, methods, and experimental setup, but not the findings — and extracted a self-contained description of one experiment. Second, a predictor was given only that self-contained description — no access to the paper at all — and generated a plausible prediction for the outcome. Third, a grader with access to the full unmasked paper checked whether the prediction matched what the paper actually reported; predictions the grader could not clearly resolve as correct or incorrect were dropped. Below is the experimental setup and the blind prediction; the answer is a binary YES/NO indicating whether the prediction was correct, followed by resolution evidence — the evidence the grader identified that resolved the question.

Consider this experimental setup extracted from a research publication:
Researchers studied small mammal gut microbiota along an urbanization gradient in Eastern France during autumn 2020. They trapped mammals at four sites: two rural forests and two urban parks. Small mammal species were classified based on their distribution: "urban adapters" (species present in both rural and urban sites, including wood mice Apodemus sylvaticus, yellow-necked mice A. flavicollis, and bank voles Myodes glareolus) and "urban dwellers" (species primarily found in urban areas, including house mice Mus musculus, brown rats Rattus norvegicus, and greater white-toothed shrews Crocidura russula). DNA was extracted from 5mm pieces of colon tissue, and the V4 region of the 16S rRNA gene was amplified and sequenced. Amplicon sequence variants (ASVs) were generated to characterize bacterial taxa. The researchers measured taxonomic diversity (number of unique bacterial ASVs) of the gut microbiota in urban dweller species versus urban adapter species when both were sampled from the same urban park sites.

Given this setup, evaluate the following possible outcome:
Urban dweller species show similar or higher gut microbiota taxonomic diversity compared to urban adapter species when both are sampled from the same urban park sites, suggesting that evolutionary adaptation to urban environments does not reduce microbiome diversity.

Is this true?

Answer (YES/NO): NO